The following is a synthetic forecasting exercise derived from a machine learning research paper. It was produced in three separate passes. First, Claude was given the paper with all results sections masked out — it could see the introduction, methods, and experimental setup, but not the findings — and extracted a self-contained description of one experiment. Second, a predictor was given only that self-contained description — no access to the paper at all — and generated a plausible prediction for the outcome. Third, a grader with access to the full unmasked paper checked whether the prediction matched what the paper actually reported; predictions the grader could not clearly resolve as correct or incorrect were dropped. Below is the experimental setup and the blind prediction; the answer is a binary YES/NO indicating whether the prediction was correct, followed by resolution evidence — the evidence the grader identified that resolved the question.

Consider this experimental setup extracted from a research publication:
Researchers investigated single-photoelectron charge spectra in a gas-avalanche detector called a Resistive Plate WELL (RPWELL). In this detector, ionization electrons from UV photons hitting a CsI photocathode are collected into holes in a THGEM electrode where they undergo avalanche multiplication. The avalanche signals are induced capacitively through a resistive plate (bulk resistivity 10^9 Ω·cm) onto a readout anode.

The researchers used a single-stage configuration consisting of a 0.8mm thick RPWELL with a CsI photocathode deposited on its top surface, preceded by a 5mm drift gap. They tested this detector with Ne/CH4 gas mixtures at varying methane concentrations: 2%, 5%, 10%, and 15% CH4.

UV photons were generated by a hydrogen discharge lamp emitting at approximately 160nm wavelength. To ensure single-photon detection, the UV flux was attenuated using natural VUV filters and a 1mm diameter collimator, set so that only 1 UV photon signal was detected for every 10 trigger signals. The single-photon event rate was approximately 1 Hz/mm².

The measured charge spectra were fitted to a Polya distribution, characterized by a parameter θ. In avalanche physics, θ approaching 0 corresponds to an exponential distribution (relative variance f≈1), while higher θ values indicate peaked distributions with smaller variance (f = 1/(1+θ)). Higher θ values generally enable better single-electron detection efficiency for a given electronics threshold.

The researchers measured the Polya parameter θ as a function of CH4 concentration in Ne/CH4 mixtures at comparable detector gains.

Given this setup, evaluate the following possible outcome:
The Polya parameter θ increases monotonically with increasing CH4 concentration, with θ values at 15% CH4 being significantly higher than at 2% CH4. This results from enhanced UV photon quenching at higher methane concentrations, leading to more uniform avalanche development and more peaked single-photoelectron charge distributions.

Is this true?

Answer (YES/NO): NO